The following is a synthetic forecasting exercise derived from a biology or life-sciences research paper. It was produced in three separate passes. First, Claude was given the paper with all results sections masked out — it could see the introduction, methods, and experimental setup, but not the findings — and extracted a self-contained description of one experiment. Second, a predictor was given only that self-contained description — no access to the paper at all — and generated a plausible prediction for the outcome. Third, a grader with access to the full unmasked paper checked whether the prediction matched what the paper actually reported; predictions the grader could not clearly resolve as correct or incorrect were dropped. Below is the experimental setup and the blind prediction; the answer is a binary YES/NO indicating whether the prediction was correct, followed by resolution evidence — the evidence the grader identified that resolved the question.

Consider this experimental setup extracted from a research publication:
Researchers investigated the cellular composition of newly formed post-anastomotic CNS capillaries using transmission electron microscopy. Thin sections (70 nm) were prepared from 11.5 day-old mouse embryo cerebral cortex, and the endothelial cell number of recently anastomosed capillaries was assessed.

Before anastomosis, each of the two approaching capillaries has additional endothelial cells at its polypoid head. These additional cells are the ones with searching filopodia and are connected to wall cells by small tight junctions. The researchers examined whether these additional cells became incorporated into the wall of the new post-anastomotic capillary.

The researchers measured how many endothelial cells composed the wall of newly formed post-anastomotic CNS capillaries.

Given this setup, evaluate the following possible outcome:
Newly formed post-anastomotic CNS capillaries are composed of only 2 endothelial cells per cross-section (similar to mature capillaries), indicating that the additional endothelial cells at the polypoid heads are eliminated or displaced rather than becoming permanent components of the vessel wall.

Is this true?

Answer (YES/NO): NO